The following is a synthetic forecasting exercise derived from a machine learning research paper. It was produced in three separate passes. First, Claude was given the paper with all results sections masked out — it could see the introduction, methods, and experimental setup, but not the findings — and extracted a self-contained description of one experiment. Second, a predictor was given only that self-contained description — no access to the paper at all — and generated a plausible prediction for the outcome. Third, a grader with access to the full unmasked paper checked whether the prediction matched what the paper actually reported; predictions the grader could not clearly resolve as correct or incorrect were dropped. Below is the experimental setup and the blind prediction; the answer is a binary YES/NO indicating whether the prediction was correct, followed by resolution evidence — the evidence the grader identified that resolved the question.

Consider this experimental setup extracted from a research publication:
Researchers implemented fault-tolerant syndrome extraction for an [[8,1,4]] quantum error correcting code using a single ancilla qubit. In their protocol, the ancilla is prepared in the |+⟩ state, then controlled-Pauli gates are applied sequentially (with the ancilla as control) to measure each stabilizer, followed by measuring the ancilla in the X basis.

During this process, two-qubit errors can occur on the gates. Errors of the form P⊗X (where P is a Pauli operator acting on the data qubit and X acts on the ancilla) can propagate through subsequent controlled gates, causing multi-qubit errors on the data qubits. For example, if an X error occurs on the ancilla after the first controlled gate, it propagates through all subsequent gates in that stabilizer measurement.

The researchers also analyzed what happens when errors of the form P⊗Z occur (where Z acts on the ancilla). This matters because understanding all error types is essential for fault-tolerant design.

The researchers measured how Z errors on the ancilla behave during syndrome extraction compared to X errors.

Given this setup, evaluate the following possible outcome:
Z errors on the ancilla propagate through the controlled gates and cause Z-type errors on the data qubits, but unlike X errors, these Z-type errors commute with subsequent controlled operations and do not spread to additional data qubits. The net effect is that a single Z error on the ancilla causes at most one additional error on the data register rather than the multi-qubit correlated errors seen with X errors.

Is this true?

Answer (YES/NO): NO